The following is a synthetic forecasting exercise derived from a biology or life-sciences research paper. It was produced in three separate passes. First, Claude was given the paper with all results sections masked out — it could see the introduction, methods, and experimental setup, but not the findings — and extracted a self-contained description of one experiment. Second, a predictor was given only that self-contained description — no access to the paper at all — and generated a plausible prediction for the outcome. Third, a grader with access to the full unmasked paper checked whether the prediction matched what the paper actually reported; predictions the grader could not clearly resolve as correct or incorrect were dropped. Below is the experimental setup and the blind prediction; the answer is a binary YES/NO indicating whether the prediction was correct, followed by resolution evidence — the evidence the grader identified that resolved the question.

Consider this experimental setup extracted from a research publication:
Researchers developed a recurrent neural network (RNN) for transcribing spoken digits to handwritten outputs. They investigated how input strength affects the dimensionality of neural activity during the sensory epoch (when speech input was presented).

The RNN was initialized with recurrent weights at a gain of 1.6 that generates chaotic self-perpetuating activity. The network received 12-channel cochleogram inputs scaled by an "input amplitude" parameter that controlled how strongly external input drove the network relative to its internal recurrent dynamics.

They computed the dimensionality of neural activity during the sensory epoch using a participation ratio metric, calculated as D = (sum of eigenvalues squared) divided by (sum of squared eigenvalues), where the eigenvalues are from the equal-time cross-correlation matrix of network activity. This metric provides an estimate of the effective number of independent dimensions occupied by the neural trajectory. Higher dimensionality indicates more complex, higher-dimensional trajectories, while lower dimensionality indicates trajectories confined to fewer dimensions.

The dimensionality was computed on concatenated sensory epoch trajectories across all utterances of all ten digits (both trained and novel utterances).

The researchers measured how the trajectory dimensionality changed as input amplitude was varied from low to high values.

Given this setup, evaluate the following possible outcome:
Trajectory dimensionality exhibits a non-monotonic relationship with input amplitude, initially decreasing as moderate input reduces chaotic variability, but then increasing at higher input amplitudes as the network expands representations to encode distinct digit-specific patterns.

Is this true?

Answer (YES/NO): NO